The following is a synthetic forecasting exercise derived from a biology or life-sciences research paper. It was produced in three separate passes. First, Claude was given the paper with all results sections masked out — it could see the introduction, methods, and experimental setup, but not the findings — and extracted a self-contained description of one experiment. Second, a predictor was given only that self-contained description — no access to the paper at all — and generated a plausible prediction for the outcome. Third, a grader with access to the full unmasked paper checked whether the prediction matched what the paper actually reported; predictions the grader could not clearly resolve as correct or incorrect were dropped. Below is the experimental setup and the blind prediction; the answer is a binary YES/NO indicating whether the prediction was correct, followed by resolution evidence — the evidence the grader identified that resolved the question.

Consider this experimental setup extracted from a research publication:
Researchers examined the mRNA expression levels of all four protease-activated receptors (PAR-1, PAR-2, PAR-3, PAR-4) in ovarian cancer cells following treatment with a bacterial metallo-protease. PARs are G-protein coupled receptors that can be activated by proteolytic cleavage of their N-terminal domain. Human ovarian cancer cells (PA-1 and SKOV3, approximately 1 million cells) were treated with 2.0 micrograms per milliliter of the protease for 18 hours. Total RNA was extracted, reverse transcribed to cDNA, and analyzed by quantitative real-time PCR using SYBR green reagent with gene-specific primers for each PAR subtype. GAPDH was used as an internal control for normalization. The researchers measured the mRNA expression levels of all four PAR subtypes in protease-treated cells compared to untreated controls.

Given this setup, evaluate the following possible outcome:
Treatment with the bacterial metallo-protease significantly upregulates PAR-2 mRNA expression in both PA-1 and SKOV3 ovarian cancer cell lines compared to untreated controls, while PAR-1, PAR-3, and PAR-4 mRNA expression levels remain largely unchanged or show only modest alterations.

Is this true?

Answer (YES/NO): NO